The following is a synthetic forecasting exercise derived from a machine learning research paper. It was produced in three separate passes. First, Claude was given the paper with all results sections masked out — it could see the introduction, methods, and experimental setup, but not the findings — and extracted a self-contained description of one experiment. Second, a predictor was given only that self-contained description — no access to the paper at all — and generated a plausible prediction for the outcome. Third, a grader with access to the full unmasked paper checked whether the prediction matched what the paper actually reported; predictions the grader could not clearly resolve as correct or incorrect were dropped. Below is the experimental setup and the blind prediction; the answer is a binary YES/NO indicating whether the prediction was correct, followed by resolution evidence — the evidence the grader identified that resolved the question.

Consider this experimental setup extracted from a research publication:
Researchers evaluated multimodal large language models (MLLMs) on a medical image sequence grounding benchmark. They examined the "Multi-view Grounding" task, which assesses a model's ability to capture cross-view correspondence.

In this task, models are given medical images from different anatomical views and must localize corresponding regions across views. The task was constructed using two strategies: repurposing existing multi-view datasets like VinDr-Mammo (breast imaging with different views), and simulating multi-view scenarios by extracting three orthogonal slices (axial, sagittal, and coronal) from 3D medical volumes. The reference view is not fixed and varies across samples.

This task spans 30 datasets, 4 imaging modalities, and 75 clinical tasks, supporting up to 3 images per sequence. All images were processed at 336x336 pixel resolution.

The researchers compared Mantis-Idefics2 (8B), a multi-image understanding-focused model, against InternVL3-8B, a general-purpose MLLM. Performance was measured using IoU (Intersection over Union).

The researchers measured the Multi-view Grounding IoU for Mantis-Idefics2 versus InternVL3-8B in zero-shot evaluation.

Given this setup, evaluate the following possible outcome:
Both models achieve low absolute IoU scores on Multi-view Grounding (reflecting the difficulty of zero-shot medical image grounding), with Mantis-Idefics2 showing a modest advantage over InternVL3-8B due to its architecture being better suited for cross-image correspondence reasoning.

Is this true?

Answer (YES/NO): YES